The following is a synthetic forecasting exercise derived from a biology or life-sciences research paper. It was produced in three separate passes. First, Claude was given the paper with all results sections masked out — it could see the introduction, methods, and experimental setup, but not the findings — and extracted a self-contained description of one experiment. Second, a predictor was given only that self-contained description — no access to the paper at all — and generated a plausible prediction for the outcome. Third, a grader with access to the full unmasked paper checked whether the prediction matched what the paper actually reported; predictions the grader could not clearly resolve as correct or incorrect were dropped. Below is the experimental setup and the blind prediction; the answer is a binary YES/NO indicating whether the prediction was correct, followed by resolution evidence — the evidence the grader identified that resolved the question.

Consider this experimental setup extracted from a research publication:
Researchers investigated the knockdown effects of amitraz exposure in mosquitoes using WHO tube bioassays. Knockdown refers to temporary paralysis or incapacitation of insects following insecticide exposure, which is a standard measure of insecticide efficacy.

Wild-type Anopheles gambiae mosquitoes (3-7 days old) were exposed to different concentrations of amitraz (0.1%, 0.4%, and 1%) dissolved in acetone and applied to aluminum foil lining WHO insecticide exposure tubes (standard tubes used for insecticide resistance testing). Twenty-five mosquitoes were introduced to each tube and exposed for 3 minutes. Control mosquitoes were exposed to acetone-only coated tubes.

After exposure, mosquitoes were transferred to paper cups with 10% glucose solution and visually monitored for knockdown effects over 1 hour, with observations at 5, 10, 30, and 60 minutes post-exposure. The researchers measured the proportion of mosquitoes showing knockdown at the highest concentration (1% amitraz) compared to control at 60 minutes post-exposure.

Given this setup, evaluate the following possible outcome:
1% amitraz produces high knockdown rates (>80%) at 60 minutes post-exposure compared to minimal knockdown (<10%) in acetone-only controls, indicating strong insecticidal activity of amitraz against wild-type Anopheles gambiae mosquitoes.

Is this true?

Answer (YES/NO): NO